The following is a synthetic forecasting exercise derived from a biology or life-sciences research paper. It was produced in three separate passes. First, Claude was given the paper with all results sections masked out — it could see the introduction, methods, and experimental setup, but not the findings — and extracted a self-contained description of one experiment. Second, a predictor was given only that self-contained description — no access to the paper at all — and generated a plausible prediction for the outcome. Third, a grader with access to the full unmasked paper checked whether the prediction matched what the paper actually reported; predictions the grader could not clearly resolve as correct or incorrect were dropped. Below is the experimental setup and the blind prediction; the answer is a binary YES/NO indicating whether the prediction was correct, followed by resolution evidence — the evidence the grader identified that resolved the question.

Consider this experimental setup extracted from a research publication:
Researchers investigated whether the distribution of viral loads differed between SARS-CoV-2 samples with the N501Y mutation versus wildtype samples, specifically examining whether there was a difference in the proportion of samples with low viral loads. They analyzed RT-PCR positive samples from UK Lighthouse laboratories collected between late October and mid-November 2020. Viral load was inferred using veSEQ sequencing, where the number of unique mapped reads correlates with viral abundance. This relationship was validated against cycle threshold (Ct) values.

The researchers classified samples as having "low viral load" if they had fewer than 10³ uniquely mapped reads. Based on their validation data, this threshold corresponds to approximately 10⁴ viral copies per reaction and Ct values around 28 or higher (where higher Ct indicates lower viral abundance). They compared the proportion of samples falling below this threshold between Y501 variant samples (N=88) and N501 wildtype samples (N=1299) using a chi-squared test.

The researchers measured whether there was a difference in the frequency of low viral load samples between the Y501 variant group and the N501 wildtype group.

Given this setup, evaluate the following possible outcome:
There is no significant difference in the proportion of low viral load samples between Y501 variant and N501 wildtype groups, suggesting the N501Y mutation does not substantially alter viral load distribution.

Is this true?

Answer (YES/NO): NO